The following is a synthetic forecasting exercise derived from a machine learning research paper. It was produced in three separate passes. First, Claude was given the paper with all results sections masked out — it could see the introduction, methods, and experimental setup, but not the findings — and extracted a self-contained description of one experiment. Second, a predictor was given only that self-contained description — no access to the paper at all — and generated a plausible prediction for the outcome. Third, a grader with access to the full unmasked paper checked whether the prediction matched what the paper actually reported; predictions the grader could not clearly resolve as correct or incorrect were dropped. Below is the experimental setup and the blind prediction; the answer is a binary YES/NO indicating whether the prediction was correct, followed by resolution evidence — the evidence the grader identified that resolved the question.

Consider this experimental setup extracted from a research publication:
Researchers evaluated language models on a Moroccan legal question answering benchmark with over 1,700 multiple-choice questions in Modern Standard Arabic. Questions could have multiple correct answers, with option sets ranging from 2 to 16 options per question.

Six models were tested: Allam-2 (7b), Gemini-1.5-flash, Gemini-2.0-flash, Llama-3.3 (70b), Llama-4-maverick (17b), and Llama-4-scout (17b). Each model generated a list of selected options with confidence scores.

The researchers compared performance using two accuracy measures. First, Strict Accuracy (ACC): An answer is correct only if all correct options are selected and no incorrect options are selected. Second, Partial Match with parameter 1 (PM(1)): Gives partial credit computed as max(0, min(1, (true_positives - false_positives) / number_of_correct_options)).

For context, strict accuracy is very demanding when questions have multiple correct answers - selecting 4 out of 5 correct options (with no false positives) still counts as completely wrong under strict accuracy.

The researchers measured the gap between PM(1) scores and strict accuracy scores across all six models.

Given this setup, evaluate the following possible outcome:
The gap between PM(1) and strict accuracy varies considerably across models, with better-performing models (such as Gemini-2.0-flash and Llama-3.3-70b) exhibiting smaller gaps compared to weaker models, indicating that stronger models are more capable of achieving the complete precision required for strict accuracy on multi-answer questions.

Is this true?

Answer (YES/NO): NO